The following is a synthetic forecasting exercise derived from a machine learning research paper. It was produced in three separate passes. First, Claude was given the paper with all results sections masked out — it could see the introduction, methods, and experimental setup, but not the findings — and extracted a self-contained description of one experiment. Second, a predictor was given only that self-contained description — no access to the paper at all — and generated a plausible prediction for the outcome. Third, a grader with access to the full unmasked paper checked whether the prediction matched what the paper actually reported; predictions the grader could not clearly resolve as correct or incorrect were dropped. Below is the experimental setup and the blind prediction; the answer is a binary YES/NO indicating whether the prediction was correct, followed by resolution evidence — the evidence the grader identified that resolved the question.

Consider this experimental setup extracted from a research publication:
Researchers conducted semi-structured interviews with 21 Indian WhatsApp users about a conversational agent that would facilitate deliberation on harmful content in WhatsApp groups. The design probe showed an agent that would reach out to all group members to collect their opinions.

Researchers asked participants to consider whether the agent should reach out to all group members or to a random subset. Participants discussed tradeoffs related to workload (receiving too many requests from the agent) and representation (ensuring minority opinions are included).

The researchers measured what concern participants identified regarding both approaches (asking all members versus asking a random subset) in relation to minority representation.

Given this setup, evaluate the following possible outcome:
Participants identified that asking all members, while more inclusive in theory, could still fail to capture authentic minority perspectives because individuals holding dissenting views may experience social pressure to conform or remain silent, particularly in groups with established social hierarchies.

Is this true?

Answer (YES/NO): NO